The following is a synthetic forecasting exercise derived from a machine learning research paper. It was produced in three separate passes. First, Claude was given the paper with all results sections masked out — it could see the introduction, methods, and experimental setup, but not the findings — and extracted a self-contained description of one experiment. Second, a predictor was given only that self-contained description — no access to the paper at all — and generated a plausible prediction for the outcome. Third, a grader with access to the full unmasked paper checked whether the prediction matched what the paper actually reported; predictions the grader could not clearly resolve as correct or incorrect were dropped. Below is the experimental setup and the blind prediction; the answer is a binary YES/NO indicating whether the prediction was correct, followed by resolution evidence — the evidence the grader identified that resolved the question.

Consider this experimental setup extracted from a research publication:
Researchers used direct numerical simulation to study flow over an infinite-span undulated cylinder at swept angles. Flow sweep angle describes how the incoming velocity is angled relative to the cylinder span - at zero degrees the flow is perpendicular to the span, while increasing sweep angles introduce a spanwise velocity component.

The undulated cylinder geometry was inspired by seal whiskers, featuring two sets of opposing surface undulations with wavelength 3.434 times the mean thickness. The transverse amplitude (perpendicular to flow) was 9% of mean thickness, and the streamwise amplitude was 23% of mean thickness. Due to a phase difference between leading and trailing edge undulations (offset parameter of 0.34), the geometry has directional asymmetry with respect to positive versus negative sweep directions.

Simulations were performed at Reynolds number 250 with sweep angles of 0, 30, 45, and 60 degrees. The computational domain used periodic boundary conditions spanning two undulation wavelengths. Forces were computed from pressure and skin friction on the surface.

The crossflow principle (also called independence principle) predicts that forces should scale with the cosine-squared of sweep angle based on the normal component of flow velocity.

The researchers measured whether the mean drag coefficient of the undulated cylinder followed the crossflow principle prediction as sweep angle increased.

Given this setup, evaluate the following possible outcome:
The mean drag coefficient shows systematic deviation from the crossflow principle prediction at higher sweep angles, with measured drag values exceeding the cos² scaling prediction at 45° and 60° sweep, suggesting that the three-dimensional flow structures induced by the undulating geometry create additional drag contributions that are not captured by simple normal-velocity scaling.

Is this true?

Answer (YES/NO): NO